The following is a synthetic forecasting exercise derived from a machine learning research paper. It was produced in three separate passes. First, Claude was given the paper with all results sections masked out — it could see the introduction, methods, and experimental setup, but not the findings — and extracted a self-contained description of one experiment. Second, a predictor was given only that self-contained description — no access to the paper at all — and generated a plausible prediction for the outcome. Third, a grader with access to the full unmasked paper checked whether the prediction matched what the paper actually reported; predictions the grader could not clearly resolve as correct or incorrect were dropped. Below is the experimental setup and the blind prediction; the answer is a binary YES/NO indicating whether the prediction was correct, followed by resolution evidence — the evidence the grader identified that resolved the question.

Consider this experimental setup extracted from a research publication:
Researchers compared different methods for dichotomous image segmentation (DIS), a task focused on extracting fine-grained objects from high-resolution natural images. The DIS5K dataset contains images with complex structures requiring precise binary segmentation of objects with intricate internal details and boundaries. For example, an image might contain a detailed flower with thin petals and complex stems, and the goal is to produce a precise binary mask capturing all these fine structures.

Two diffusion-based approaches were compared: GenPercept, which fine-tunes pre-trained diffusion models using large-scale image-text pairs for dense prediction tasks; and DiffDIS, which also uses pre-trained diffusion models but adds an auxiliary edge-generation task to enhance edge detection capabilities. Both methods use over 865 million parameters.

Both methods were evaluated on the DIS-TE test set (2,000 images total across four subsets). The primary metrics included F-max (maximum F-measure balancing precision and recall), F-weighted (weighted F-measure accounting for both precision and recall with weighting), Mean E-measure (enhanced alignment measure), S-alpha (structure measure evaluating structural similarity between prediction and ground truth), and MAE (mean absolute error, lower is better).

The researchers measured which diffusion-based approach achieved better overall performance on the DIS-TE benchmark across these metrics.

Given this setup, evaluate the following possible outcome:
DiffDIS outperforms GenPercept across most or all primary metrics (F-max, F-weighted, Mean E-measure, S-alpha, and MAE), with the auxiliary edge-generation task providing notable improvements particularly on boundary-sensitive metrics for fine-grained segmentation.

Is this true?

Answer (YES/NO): NO